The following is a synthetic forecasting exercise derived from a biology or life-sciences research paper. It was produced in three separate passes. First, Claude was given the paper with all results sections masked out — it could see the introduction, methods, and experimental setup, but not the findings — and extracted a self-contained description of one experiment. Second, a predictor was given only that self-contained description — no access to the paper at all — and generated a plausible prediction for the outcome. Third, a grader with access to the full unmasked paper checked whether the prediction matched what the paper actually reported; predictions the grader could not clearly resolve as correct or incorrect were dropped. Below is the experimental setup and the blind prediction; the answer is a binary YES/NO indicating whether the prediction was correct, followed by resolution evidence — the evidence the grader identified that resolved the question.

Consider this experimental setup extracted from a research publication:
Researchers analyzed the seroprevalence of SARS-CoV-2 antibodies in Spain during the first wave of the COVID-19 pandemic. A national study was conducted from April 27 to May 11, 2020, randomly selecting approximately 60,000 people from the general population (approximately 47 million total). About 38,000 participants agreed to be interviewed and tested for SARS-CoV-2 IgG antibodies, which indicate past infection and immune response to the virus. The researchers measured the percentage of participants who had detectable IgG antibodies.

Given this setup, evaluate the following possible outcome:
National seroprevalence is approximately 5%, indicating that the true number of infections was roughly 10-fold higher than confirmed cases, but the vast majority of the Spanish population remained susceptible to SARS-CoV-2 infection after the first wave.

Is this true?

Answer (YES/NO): YES